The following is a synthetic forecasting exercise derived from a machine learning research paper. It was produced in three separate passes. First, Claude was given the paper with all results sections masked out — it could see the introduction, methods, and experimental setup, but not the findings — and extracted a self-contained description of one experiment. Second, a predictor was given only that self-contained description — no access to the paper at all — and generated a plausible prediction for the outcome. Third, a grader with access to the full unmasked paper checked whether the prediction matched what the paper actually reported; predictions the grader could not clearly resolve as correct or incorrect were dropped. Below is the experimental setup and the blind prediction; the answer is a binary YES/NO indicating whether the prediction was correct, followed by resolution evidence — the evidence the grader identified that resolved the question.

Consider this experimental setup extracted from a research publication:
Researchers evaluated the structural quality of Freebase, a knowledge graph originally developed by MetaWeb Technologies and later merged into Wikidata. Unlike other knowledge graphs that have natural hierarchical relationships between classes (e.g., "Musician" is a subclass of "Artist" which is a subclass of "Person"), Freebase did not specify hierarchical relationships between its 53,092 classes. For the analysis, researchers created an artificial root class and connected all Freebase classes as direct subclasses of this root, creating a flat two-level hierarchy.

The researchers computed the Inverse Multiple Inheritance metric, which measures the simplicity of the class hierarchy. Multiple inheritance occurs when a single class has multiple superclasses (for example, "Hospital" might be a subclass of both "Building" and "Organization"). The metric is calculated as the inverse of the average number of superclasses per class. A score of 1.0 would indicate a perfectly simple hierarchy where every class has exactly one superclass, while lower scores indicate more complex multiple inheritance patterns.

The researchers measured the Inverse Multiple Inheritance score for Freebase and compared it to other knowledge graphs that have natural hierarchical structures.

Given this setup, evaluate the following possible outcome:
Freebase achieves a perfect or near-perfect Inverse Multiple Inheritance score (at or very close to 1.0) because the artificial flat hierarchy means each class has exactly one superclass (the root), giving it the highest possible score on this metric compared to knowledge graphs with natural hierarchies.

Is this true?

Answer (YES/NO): YES